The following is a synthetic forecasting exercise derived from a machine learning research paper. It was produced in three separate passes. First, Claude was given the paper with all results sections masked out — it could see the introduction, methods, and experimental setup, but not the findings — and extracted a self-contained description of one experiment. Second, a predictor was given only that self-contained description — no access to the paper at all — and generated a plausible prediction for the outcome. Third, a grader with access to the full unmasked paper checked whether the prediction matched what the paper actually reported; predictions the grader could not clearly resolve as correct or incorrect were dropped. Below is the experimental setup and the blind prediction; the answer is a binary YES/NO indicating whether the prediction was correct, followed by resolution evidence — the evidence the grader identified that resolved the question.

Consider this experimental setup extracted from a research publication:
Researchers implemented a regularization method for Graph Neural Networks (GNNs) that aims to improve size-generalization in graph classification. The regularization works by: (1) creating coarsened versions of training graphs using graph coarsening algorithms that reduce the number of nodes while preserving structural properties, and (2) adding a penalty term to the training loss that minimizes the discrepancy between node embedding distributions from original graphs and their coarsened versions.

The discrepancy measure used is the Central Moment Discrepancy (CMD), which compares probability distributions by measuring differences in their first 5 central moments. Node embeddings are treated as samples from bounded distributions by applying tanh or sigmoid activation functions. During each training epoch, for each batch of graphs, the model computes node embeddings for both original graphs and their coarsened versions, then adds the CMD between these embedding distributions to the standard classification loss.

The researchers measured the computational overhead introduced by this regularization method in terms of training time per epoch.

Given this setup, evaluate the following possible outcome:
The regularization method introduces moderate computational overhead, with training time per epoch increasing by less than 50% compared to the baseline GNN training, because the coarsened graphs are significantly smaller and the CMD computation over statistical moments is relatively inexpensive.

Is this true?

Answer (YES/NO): NO